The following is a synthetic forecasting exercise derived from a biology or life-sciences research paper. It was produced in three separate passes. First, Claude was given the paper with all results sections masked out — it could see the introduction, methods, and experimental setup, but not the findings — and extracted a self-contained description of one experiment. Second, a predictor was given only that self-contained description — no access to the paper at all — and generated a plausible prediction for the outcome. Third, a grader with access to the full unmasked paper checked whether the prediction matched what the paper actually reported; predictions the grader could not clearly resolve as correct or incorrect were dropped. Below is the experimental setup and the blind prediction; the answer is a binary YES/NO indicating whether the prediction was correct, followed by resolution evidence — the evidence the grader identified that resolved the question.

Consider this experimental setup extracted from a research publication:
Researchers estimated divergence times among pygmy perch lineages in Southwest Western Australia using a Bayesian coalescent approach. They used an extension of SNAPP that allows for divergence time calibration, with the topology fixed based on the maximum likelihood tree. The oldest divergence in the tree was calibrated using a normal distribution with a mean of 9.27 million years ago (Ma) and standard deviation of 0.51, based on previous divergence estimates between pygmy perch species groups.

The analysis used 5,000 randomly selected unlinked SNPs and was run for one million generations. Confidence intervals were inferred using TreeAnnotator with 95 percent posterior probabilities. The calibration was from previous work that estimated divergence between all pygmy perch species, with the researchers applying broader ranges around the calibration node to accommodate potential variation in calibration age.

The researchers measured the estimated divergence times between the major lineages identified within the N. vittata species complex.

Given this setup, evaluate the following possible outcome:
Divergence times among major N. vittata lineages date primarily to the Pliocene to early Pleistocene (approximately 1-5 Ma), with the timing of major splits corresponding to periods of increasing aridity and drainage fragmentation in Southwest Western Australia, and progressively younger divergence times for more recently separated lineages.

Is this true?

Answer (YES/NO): YES